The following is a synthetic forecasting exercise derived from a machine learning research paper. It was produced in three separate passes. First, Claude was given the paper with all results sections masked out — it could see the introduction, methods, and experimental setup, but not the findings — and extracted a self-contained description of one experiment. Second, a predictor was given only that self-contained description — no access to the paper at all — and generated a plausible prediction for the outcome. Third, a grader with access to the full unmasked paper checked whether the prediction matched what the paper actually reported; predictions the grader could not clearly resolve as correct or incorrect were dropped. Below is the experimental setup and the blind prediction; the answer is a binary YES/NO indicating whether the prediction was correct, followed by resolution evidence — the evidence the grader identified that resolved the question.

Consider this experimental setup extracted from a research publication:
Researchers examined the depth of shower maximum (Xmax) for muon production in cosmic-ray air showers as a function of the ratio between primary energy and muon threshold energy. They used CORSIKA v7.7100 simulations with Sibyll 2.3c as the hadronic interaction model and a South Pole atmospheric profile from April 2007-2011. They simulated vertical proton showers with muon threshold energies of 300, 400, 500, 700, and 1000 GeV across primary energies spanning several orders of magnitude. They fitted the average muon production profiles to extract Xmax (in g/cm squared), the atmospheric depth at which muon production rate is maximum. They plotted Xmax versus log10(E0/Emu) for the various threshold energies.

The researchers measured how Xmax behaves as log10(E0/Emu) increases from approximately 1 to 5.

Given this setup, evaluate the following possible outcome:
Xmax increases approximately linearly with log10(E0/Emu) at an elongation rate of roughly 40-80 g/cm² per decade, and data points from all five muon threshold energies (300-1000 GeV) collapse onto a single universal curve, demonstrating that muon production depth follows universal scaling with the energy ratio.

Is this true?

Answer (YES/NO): NO